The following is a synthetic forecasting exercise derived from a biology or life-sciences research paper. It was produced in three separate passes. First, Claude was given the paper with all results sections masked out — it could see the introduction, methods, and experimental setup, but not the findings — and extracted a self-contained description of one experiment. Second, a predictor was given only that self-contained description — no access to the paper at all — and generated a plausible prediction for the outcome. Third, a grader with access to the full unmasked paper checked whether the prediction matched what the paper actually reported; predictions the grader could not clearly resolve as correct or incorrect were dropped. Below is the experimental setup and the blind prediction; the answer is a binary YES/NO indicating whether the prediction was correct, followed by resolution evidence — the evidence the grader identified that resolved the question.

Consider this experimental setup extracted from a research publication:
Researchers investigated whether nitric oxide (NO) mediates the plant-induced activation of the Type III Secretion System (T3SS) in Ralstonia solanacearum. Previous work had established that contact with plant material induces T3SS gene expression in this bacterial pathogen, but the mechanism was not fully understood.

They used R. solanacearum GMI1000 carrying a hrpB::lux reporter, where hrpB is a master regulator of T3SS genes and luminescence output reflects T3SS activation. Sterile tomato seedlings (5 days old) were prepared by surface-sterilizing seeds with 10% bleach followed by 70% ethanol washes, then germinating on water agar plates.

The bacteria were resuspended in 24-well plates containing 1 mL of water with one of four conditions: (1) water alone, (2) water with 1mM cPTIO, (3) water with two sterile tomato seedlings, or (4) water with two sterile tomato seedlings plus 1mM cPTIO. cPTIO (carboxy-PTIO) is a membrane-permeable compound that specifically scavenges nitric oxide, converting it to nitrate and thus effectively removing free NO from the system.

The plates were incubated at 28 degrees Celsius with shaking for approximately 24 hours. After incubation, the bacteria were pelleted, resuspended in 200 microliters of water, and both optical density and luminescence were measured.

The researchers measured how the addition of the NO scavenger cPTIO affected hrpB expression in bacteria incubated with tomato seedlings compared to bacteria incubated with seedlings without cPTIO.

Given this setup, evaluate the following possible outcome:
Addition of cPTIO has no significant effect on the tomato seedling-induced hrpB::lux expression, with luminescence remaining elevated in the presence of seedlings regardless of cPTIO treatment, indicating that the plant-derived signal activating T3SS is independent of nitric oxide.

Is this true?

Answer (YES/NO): NO